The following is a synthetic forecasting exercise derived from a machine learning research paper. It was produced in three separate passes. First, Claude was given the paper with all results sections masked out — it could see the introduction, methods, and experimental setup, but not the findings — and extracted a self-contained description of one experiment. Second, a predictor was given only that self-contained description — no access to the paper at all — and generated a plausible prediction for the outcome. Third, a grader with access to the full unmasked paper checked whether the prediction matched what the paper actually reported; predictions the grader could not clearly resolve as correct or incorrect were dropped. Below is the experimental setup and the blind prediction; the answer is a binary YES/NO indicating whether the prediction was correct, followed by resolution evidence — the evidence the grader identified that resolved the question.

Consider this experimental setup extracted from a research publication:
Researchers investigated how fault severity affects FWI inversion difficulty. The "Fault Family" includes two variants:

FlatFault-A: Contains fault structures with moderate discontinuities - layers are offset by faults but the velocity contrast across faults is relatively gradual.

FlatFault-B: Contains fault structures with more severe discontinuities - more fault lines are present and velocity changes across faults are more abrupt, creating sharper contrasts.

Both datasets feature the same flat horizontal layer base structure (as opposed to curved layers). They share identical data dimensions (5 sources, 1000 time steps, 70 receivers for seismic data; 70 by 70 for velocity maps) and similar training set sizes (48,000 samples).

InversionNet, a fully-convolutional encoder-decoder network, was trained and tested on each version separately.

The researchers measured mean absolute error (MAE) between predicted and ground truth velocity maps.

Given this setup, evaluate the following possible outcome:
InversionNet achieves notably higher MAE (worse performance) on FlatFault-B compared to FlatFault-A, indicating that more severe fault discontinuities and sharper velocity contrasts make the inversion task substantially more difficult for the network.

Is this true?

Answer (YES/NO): YES